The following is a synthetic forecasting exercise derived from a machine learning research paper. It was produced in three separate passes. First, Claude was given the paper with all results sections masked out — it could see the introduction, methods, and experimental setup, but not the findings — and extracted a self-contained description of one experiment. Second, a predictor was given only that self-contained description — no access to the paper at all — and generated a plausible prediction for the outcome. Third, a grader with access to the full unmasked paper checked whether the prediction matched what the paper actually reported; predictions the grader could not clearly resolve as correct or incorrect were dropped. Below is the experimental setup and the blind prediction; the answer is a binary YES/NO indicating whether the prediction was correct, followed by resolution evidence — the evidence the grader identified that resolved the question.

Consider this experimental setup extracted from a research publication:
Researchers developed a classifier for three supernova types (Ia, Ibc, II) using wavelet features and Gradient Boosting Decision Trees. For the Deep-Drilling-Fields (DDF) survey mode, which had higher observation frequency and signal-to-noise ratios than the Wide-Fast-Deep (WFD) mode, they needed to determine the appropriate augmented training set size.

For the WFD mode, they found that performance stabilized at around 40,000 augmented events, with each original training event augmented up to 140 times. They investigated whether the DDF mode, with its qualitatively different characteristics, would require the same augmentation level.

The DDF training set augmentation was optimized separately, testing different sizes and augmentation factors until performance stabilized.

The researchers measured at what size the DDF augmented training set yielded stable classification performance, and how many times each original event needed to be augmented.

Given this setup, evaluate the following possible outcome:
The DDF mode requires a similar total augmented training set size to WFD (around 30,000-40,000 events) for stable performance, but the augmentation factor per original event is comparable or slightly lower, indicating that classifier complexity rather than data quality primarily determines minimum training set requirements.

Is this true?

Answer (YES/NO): NO